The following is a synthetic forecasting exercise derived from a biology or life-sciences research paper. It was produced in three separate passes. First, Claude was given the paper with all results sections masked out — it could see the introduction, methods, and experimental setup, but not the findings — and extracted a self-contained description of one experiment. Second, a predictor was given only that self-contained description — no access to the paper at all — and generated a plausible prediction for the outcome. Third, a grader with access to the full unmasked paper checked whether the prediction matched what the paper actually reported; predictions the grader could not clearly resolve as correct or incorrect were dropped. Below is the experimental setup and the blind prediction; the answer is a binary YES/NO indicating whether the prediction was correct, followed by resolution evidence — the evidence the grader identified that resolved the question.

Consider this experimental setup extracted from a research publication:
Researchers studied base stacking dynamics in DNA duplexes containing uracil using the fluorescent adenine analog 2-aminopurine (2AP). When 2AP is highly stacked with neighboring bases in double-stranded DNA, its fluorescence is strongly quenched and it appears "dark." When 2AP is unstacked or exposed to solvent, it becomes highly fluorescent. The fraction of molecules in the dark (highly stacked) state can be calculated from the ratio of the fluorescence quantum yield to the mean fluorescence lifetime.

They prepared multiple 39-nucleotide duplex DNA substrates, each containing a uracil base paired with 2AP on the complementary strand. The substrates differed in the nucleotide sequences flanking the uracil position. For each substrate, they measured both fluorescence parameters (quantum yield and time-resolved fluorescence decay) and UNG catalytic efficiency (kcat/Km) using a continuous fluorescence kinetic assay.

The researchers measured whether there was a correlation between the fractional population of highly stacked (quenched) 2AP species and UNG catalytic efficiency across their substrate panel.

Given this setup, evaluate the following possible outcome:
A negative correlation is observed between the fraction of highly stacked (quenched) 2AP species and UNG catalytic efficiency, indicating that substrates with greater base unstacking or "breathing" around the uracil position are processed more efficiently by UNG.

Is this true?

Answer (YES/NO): YES